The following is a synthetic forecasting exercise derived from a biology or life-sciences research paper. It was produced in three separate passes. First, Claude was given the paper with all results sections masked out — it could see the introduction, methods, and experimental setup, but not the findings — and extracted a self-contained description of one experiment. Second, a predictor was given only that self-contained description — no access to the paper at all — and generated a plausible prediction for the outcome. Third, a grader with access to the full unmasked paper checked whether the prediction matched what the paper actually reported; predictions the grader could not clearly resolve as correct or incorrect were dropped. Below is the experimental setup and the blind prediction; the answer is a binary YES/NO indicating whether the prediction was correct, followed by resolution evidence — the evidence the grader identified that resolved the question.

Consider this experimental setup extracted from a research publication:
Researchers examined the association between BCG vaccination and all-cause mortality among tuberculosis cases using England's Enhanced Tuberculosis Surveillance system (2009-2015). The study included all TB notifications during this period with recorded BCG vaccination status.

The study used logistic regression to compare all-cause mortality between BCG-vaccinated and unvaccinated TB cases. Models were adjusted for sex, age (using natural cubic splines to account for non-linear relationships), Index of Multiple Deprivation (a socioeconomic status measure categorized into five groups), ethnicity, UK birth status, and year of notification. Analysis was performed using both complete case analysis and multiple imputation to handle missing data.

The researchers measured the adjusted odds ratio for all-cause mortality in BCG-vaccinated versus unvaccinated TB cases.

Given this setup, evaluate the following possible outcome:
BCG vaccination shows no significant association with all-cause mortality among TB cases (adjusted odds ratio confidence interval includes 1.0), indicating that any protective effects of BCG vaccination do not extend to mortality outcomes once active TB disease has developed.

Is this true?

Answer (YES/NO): NO